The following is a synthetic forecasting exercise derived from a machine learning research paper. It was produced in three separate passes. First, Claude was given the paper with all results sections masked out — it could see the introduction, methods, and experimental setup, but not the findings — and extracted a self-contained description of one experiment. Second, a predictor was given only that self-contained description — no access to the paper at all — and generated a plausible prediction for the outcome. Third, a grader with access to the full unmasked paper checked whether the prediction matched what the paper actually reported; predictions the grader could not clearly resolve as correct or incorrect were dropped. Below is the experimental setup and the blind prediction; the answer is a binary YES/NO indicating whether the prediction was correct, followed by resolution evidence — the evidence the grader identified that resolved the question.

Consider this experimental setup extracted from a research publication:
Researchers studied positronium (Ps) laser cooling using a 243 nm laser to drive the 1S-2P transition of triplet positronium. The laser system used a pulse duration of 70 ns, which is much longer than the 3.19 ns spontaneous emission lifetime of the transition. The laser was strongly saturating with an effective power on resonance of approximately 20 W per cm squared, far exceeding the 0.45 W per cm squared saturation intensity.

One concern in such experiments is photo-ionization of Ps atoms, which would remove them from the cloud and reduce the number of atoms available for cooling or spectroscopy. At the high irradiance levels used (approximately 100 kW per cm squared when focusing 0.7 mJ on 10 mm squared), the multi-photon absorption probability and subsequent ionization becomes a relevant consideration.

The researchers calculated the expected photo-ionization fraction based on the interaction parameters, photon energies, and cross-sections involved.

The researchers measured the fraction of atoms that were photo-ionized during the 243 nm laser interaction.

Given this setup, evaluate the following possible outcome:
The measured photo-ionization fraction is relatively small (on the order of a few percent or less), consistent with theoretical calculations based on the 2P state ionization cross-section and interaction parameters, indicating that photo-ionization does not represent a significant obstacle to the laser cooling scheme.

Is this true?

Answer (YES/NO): YES